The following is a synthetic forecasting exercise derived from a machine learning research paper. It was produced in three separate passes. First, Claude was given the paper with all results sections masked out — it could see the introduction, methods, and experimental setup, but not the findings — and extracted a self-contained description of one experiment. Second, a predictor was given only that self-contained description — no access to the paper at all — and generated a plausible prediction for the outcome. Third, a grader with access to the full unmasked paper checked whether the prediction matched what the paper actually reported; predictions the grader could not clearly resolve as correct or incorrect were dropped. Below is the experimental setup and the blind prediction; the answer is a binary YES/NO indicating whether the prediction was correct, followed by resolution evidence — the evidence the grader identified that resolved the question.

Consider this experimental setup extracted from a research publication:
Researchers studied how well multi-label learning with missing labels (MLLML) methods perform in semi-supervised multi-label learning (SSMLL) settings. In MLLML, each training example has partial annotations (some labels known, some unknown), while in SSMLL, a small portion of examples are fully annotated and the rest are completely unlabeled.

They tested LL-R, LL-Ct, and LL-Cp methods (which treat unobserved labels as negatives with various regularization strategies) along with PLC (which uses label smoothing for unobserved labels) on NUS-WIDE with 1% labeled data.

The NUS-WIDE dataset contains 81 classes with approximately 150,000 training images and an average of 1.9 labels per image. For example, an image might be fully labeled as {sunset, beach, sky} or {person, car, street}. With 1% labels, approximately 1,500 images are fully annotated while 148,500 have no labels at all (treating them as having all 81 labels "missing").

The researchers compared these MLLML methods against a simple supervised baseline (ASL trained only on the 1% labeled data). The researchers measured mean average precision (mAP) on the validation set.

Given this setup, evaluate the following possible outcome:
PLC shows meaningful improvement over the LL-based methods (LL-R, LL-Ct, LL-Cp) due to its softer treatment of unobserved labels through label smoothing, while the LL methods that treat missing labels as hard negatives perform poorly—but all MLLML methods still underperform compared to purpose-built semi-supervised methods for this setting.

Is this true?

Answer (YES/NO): NO